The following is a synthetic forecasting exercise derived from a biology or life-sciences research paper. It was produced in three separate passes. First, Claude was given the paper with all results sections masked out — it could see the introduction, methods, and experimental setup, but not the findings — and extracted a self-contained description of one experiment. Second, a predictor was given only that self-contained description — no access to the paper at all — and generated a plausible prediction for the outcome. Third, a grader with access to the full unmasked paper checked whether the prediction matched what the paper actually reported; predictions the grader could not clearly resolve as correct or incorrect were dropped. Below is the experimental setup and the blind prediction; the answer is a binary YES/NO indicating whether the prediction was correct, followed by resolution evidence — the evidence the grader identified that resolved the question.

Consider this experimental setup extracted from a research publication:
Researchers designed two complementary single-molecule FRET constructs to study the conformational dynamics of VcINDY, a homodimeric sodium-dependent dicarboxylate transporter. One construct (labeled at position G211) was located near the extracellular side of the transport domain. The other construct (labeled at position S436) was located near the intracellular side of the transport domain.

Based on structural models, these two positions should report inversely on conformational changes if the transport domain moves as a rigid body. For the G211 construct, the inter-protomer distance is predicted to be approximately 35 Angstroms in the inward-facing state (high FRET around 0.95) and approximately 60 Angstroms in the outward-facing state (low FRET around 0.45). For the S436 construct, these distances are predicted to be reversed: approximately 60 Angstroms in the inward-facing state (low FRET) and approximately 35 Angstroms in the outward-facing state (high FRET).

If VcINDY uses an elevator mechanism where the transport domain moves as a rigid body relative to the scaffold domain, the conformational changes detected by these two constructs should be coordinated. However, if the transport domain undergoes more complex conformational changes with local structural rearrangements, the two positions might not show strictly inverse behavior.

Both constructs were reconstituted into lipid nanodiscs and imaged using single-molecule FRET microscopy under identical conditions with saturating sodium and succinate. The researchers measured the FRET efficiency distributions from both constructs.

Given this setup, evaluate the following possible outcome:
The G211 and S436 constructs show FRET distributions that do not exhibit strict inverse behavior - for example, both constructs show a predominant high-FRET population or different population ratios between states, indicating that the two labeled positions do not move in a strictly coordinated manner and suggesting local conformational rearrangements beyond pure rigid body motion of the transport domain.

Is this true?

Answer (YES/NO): NO